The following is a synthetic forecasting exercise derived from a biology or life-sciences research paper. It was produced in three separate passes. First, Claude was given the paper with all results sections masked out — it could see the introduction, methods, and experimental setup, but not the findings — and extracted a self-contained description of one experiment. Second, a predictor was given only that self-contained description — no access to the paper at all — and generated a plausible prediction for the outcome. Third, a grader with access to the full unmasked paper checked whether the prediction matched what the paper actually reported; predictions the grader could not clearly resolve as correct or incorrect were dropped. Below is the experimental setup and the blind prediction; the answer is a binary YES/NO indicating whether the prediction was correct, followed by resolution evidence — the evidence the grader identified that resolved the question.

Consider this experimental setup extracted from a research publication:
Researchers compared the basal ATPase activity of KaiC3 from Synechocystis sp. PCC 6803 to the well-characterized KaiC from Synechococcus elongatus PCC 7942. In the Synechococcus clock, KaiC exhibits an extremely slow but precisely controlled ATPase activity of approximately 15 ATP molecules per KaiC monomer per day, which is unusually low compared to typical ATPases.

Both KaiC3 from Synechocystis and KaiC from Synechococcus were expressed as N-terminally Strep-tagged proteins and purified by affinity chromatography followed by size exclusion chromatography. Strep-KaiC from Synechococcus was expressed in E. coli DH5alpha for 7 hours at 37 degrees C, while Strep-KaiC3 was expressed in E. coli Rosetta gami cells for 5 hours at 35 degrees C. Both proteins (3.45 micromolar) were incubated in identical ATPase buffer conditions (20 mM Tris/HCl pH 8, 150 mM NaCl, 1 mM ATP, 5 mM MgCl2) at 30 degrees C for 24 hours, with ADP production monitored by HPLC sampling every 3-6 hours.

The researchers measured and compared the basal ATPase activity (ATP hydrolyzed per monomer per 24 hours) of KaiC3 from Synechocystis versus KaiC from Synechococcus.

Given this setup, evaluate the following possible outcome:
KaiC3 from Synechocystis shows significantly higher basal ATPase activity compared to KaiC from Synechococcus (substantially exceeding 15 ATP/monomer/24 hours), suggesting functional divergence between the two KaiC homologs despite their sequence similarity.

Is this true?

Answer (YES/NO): NO